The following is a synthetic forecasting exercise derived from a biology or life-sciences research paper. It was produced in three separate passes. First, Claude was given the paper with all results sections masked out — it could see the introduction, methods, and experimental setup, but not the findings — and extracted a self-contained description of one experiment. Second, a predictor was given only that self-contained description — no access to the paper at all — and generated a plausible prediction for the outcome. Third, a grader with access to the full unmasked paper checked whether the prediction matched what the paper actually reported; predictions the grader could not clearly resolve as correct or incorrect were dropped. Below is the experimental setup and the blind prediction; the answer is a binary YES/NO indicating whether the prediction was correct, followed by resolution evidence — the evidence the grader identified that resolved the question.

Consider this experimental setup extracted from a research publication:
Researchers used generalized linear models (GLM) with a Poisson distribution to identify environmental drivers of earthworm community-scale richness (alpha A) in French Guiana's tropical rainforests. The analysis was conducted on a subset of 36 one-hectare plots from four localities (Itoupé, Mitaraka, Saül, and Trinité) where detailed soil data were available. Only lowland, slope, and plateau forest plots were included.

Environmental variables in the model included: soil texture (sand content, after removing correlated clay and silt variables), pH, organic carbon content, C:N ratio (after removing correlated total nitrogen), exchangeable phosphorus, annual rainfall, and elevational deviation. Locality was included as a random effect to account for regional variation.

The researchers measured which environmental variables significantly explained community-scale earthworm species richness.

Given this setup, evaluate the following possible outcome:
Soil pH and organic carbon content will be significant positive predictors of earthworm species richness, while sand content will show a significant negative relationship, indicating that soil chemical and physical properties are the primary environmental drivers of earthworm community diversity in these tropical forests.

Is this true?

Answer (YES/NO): NO